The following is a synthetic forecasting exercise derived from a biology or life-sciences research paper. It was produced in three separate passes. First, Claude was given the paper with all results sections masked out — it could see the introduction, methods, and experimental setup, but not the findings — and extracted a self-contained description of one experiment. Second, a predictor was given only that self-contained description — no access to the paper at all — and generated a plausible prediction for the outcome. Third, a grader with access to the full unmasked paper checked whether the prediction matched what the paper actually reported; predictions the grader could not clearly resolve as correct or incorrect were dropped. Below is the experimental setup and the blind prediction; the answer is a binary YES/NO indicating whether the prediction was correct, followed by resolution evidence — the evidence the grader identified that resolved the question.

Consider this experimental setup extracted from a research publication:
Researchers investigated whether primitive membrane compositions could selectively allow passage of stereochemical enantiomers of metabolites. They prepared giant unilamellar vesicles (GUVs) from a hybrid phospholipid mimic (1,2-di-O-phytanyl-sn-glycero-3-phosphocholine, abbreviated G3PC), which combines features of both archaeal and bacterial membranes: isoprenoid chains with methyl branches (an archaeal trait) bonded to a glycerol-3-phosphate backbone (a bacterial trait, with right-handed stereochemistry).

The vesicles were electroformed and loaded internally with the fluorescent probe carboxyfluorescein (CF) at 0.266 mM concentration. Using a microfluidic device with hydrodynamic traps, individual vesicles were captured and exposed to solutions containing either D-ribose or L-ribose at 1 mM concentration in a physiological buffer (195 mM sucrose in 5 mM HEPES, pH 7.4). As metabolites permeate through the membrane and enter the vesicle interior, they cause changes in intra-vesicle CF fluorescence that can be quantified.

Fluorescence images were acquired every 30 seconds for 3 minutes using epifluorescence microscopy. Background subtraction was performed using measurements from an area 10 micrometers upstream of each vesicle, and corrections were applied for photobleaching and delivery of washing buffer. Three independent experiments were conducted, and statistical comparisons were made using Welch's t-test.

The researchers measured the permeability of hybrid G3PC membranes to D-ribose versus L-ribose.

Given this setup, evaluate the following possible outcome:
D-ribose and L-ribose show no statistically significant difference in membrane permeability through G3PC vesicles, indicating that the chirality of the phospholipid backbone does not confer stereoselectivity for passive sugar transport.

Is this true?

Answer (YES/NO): NO